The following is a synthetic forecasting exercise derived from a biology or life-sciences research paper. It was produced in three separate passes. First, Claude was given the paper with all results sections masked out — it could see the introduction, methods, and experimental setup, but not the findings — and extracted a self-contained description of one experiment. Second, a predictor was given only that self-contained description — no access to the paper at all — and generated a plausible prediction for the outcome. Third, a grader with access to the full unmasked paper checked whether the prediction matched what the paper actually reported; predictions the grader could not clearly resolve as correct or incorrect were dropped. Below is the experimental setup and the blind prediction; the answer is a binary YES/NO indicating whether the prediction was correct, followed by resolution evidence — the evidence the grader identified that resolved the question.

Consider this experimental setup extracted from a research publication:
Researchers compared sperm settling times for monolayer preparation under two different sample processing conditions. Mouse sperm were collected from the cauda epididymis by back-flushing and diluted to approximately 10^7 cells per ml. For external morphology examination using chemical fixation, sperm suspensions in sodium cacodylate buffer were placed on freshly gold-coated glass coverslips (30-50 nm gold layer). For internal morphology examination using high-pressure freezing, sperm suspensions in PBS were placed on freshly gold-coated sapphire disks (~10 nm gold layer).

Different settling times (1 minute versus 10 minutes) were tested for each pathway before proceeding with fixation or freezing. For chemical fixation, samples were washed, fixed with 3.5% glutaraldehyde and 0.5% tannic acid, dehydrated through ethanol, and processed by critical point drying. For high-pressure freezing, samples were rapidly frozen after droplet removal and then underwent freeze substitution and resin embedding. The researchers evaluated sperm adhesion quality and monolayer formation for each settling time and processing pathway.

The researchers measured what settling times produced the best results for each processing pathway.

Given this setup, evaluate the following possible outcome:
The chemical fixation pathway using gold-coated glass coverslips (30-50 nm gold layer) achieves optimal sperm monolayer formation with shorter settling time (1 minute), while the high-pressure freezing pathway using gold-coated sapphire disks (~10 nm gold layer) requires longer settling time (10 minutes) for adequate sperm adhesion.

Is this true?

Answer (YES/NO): YES